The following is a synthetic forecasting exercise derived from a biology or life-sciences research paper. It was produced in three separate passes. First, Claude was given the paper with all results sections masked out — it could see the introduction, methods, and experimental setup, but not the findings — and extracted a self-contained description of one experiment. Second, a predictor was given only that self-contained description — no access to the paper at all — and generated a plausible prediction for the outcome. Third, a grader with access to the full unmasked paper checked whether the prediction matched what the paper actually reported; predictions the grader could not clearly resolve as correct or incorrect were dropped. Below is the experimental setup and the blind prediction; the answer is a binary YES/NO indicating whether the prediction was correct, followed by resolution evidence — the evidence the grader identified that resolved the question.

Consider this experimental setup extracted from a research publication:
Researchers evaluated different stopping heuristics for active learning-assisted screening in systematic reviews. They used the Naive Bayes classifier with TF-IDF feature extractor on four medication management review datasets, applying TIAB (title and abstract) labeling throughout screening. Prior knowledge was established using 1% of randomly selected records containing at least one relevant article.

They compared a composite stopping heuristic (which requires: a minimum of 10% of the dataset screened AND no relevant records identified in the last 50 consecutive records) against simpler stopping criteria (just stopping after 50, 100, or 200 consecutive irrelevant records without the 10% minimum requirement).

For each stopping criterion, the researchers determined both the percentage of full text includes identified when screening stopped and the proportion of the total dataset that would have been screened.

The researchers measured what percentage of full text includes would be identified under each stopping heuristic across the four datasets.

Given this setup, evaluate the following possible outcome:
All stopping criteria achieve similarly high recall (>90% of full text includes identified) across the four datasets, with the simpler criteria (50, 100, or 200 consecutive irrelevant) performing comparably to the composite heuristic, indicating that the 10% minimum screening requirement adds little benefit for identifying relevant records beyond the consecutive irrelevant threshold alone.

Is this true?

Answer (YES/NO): NO